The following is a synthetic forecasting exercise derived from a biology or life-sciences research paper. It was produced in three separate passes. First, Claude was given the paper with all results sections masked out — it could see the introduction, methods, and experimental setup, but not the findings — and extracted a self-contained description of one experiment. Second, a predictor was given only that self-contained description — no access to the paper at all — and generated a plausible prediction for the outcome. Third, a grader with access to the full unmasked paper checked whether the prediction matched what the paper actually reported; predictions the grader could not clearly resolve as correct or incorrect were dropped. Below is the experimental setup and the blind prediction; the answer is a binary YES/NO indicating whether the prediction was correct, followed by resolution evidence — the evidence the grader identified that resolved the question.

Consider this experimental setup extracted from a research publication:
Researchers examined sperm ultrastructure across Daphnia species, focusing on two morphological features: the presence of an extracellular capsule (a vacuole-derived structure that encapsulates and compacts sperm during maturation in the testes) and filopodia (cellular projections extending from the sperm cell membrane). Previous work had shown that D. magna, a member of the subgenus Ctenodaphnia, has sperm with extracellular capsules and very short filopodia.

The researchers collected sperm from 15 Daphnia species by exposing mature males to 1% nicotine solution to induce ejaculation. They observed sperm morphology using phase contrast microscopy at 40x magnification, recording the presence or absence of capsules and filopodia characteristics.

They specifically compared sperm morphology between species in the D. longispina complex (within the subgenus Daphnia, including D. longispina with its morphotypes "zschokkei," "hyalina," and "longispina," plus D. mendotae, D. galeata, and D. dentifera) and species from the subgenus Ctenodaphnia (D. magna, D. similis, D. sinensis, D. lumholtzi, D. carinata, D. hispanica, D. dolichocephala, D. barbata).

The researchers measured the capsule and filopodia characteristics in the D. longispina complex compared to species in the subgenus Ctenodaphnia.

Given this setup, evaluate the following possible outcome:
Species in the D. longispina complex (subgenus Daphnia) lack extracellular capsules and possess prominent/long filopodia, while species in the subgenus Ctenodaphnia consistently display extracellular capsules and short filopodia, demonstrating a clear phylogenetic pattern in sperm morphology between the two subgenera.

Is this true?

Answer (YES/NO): NO